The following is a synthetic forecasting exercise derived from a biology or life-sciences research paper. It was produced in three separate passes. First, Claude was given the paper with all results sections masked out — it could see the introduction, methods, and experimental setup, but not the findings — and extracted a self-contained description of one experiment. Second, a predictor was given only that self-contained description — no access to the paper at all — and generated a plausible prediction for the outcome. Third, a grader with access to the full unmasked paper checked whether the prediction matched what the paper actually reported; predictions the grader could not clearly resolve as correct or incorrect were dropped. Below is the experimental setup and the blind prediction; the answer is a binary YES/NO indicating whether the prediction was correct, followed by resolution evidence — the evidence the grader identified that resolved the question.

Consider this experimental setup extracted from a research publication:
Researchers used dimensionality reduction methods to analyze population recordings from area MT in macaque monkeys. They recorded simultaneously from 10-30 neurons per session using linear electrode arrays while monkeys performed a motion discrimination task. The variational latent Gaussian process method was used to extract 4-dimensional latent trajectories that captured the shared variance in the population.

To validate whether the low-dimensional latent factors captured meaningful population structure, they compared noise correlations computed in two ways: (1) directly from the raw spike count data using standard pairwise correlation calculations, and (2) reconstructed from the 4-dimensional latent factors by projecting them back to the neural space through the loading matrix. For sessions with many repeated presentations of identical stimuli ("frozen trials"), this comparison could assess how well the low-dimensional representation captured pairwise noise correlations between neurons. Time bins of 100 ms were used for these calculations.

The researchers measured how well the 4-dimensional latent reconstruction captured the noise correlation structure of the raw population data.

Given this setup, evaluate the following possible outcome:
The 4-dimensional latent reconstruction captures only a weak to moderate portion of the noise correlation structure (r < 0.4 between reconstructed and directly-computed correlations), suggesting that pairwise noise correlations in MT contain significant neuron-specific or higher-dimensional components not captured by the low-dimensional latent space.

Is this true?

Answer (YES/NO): NO